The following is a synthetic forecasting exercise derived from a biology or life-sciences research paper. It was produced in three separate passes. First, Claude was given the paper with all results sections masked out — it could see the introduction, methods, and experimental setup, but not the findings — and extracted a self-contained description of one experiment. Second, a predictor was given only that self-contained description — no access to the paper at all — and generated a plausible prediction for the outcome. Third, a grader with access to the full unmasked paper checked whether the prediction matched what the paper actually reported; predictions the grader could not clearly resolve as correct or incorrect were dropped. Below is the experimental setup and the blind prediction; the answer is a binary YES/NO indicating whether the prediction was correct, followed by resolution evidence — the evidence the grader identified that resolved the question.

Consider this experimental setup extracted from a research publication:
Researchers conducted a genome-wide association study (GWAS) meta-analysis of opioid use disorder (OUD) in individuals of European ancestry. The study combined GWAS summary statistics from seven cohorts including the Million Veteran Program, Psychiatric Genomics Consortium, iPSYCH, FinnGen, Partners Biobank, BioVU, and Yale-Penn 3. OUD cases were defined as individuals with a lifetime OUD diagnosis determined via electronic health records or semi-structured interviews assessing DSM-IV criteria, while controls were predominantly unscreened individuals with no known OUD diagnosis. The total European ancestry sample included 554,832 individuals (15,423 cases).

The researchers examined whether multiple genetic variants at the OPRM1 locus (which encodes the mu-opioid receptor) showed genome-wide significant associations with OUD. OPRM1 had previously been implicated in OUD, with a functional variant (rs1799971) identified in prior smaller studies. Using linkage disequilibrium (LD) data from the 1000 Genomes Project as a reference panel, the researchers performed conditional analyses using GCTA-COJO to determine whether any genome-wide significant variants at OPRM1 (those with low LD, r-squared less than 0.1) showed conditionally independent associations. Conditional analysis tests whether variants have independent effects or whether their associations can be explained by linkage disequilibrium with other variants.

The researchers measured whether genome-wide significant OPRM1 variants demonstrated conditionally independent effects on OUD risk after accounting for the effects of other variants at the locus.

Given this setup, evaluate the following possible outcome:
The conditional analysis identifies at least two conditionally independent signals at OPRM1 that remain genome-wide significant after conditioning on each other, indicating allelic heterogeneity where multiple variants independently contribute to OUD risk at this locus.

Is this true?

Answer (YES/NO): NO